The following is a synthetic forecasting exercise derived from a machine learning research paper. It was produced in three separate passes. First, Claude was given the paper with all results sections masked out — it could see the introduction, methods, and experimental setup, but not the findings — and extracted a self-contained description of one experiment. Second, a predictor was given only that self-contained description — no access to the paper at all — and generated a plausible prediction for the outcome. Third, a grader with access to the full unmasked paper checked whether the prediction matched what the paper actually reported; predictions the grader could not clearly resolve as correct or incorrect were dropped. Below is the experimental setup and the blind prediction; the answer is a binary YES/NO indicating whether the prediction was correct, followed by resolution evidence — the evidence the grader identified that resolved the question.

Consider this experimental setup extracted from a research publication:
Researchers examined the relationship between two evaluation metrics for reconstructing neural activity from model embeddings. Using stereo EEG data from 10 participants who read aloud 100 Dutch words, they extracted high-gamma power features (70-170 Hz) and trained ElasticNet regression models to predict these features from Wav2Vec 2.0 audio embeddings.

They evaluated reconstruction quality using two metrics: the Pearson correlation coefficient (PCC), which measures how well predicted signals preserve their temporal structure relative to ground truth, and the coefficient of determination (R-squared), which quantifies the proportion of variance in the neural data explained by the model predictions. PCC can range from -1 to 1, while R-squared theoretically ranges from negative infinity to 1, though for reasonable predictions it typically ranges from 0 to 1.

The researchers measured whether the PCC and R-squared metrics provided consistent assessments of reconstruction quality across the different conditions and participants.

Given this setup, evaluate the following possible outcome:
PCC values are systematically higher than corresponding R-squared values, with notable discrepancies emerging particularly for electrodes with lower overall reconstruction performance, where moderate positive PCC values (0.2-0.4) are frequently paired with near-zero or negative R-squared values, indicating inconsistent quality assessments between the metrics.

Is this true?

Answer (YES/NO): YES